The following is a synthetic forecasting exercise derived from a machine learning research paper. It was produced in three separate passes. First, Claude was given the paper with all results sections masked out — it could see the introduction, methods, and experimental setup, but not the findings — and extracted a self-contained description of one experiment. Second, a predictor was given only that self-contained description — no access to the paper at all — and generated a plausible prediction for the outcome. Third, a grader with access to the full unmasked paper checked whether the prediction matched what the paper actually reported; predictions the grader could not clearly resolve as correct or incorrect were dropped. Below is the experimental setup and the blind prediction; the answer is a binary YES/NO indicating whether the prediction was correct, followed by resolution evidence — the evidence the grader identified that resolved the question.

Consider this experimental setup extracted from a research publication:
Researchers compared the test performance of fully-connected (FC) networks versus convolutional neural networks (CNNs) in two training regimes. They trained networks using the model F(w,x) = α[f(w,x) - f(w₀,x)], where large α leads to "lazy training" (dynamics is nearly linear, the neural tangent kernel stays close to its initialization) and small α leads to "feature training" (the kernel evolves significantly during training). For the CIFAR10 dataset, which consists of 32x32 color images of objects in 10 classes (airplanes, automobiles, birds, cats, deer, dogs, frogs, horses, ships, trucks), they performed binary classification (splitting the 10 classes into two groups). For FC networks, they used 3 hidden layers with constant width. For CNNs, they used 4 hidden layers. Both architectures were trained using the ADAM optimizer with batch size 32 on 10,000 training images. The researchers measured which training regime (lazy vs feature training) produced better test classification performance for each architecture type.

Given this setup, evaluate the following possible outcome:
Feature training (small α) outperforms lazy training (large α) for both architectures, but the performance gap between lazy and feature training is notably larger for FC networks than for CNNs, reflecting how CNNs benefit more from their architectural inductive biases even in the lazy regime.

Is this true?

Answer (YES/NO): NO